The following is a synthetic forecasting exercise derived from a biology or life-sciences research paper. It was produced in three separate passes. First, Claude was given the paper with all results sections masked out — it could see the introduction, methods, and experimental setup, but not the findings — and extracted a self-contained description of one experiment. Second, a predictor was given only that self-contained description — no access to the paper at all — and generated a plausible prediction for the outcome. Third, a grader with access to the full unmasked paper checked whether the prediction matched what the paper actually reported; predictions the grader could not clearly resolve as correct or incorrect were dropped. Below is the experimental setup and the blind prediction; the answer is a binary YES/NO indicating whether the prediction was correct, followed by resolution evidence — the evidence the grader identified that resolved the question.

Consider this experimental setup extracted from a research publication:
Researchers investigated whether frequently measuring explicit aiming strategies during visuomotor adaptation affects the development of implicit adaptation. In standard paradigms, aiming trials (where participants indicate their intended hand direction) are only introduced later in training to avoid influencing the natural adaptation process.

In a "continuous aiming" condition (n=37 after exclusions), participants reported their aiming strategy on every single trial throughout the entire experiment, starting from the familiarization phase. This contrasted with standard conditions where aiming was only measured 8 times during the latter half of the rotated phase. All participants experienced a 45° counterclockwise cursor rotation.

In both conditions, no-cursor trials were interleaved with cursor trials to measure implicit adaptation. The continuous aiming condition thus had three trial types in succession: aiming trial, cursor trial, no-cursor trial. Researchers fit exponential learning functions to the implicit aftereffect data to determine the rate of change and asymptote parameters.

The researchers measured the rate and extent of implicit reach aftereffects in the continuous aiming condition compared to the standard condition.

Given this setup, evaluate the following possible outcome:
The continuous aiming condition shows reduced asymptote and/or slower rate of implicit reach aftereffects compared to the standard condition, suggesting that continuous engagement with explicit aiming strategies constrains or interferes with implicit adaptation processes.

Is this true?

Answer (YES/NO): NO